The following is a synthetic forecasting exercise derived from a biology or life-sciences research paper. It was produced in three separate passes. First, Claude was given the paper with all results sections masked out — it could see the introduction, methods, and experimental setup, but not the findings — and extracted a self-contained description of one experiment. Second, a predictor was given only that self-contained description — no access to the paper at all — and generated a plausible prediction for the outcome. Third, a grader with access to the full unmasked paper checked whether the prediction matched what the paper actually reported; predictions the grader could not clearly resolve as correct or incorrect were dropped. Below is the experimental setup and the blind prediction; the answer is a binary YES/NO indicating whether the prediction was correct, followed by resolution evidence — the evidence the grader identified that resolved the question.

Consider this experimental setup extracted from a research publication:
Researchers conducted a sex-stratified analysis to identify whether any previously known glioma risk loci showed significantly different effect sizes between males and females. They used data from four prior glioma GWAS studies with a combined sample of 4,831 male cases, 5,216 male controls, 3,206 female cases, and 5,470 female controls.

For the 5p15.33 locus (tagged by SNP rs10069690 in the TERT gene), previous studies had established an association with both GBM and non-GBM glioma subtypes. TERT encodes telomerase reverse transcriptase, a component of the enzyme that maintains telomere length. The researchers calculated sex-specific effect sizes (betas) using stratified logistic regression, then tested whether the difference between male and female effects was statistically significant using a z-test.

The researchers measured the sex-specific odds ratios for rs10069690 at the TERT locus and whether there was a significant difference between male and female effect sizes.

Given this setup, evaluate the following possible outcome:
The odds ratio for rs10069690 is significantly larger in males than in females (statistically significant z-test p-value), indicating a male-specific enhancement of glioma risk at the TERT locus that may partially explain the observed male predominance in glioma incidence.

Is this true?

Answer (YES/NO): NO